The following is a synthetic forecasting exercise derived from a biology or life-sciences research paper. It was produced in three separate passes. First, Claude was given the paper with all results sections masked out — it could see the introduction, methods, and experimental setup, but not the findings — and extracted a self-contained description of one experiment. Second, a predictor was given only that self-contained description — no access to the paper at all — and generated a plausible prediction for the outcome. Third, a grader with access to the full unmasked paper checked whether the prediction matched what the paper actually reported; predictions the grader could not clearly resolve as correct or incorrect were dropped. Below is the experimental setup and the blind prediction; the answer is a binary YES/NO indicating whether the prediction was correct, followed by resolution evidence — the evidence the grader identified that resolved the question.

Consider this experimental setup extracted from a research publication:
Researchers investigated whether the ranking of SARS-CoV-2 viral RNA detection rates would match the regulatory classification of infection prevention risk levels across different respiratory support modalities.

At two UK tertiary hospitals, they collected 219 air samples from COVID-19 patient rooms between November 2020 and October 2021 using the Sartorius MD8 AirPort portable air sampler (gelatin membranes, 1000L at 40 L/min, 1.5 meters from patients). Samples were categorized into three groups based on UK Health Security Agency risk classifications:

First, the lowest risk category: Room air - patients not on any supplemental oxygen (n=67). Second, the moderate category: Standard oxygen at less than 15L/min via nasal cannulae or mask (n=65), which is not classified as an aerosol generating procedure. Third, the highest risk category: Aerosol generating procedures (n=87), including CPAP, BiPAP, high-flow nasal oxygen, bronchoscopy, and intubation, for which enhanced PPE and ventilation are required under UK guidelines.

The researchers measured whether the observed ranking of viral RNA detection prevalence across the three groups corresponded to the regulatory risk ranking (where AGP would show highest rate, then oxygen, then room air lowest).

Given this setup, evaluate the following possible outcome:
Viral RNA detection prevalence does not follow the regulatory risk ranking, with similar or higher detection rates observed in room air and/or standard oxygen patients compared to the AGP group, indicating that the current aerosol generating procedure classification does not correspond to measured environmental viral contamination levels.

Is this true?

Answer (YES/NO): YES